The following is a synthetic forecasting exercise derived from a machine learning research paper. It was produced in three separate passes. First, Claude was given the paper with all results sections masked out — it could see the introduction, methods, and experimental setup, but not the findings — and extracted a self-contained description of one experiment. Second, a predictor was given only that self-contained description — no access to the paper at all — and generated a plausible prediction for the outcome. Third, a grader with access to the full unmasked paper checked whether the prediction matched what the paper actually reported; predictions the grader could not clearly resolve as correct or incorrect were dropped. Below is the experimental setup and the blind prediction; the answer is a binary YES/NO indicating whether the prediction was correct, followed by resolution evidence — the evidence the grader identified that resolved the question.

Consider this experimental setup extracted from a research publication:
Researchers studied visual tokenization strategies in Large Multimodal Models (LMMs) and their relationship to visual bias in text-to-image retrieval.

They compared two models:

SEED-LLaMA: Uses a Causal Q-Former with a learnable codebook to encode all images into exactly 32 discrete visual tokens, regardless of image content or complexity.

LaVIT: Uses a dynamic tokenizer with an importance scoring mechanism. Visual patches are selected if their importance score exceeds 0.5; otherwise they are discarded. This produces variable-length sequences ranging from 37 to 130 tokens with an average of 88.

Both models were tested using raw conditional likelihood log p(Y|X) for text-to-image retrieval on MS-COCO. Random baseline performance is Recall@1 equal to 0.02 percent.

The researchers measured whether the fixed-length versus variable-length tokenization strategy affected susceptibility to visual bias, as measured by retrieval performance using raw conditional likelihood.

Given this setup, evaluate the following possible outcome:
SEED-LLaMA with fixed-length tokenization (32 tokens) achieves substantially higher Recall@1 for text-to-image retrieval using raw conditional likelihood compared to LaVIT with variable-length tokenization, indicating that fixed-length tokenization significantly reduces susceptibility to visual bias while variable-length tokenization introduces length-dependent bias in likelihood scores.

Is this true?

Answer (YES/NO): YES